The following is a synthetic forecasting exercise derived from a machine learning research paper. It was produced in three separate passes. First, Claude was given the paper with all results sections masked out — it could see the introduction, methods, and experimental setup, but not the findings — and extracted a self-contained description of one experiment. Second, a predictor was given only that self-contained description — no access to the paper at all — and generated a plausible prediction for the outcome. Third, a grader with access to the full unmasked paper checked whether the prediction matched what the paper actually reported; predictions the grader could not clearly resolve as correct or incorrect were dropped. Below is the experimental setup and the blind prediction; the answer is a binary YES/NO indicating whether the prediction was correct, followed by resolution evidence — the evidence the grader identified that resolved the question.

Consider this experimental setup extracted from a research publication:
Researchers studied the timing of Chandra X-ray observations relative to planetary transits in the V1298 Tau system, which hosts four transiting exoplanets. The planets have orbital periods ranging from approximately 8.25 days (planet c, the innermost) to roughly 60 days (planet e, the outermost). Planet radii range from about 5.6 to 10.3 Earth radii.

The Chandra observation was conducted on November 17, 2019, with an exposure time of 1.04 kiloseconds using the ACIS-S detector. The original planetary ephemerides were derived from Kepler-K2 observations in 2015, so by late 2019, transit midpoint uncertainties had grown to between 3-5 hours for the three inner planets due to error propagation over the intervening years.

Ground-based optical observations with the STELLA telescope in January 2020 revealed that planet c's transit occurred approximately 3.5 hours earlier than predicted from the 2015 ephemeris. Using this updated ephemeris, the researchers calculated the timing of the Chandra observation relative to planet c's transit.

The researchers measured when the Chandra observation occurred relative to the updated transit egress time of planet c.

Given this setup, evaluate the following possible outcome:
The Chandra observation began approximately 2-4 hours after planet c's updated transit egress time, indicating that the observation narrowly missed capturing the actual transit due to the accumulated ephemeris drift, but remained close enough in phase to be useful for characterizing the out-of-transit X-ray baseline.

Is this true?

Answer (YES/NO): NO